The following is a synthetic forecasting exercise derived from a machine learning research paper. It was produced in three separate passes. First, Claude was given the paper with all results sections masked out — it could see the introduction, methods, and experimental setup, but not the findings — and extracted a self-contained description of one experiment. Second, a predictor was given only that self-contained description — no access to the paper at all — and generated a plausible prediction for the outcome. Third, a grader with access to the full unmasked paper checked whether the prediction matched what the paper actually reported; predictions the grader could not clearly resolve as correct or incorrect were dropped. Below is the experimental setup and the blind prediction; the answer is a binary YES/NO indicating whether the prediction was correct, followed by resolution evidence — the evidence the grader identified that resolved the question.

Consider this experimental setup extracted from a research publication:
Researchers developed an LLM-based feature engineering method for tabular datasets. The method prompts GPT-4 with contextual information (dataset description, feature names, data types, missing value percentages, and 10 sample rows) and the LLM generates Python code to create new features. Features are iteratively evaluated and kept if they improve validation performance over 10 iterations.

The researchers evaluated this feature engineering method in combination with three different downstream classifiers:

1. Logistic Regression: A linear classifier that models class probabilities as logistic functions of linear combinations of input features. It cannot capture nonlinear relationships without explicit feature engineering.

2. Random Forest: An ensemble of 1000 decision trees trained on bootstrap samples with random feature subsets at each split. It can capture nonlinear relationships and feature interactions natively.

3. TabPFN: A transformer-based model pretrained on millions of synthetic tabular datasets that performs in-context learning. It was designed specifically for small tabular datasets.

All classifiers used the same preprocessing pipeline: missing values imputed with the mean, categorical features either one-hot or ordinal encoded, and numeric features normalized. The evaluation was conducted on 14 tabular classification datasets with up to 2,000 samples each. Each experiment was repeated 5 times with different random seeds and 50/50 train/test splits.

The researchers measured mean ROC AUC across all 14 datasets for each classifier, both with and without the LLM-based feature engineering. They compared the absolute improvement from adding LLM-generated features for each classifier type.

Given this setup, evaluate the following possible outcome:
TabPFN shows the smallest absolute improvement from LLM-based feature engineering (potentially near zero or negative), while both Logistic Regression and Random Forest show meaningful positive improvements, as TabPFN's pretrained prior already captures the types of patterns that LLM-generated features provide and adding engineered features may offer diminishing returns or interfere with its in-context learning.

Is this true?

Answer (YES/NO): NO